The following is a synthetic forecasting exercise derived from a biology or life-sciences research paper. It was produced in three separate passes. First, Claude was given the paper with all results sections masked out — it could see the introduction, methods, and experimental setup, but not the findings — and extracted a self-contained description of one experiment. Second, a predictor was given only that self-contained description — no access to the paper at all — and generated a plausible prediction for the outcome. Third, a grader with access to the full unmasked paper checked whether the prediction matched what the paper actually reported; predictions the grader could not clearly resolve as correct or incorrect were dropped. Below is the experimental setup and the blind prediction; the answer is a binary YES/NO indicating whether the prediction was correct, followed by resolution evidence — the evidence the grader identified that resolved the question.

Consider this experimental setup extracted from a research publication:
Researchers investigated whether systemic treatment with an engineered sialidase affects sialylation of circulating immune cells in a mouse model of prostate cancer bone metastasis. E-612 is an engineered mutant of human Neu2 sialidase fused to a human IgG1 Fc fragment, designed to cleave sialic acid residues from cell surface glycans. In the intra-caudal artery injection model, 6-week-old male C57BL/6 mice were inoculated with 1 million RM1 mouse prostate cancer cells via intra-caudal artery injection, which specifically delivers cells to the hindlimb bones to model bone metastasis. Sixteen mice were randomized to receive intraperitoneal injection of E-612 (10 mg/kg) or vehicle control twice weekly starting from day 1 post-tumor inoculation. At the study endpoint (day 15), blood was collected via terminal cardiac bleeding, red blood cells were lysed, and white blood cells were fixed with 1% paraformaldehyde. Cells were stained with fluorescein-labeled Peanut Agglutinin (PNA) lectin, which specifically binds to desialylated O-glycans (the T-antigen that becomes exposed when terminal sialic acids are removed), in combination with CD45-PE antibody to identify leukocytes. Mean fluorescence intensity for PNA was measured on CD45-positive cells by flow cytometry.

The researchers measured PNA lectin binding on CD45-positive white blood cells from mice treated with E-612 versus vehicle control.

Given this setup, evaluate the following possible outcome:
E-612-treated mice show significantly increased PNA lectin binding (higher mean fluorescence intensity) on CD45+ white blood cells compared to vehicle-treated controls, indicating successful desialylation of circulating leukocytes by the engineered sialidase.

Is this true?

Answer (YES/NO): YES